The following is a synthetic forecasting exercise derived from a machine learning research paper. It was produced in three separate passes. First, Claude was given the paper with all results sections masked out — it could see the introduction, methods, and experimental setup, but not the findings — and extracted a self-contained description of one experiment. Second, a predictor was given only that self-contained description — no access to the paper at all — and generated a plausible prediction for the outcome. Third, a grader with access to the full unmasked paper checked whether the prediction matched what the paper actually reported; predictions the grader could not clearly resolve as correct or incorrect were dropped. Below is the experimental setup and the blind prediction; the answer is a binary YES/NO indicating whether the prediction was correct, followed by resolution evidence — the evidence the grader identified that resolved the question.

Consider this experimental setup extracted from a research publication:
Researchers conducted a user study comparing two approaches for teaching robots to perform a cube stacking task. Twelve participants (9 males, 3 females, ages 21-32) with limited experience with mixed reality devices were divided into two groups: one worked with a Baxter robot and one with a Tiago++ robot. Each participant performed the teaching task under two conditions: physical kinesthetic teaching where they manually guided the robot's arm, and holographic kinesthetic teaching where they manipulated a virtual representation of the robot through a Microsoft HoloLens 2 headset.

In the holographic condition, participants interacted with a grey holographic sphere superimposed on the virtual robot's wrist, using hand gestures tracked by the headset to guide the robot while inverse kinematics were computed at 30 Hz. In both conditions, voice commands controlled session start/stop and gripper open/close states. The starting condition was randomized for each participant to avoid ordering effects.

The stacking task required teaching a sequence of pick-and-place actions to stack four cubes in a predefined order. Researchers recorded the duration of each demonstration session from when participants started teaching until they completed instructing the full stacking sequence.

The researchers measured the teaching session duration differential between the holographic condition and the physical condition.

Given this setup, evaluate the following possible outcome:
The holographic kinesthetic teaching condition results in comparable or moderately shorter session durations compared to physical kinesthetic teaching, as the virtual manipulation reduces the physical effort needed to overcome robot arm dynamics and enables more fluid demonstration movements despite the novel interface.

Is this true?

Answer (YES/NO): NO